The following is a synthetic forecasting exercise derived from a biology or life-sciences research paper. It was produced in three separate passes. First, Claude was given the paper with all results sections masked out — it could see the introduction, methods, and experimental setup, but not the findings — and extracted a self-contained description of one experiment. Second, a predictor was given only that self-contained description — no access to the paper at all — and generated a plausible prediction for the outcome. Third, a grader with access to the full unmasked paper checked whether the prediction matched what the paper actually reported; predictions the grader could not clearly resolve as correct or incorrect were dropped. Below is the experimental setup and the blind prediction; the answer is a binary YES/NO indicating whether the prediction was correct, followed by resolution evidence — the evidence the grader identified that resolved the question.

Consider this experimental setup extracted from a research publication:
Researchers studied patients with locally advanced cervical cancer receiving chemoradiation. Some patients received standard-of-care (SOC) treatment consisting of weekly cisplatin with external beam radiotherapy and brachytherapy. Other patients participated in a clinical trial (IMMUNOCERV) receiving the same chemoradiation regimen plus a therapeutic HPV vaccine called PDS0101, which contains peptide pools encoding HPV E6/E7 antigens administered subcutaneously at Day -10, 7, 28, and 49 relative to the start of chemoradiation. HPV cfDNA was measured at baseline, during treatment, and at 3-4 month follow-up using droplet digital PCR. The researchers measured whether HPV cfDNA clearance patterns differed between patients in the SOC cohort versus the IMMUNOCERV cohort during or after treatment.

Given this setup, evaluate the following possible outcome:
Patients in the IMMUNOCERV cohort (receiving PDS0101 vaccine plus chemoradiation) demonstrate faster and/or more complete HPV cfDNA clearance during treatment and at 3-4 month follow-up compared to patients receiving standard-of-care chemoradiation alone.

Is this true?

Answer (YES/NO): YES